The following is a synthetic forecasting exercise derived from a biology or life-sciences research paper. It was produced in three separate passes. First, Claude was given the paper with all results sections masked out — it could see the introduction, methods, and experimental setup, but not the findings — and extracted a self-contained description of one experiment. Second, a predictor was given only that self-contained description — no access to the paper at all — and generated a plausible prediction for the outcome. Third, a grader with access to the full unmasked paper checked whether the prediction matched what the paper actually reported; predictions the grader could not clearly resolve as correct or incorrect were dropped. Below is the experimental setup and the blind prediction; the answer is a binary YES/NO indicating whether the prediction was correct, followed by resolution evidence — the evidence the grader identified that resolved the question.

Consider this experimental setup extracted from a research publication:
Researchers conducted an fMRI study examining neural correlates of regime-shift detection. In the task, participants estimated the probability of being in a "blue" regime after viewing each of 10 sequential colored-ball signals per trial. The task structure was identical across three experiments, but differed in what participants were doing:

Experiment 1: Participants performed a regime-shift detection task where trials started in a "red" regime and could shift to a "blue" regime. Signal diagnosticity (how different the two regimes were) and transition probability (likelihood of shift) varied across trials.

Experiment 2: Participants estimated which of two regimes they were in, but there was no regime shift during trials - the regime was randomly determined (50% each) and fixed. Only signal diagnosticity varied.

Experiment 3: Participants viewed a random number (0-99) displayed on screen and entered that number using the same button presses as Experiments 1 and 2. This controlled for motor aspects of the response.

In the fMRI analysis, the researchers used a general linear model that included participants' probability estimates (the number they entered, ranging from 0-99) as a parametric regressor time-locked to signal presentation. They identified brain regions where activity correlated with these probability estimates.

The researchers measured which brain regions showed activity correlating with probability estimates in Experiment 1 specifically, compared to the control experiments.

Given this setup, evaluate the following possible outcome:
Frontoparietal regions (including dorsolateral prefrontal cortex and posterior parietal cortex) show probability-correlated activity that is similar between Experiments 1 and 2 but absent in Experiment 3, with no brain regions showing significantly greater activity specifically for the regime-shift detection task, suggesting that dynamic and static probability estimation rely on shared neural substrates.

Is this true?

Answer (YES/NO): NO